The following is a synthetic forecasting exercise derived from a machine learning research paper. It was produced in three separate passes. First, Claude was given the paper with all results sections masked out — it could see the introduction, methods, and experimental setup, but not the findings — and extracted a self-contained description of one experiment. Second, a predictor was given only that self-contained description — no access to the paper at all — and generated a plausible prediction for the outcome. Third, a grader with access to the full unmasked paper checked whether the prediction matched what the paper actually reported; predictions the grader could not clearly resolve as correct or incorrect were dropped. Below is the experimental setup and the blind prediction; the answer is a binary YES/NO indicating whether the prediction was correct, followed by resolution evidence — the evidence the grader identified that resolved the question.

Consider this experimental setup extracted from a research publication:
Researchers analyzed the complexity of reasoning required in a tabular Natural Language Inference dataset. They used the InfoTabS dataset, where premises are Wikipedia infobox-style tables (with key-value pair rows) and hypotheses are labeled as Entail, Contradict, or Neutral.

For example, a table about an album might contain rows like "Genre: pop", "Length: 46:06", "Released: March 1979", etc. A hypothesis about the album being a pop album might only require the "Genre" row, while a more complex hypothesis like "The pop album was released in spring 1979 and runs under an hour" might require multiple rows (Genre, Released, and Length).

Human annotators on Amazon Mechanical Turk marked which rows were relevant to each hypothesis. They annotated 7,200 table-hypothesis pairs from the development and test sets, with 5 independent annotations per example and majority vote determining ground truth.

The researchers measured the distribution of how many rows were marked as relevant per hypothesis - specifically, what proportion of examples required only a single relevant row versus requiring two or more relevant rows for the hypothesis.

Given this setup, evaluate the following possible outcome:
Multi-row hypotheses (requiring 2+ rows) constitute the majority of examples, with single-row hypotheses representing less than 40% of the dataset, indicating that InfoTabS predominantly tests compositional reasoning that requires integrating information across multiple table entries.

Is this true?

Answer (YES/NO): NO